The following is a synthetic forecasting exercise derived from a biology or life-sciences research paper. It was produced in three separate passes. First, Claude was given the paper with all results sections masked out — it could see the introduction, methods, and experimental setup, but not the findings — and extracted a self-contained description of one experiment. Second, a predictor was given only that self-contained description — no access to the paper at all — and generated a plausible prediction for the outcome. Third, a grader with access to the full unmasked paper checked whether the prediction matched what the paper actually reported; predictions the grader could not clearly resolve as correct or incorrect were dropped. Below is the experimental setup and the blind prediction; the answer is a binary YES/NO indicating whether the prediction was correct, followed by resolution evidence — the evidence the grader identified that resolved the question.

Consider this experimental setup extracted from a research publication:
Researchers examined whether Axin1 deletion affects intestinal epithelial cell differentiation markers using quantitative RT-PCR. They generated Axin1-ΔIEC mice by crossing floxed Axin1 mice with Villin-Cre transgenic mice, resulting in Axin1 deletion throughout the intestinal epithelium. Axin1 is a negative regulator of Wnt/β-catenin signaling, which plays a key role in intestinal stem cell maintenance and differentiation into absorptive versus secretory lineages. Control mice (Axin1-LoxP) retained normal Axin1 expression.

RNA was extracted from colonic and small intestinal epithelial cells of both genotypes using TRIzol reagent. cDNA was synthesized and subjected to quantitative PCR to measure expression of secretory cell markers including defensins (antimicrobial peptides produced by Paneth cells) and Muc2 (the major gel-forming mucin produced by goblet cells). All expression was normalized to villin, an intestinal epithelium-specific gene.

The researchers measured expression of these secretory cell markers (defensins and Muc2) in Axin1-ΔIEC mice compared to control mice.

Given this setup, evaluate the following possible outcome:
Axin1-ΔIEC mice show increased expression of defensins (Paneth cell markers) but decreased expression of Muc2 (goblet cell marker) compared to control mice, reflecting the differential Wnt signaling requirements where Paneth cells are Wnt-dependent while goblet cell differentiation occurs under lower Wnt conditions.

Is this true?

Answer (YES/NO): NO